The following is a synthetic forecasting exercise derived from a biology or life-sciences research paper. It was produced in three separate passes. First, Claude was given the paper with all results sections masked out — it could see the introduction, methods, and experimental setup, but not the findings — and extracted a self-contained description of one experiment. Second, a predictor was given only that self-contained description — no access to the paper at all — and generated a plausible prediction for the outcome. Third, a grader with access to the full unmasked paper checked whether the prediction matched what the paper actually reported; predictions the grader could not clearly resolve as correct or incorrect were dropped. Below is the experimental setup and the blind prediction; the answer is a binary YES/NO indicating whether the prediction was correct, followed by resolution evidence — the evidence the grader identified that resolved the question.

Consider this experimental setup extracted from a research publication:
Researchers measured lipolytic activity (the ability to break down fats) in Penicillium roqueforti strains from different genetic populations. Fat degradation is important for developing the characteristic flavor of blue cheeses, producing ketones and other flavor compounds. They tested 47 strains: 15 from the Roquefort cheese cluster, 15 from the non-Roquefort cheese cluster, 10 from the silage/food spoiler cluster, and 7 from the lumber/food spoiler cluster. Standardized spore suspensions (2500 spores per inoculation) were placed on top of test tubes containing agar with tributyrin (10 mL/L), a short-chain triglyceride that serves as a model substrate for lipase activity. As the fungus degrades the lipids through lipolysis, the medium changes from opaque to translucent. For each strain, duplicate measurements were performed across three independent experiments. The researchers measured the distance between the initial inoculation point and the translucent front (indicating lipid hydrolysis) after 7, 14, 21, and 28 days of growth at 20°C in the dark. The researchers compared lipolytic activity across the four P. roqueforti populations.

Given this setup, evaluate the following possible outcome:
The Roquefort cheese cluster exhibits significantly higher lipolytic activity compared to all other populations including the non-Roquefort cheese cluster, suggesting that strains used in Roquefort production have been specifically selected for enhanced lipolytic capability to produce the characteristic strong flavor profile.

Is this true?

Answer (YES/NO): NO